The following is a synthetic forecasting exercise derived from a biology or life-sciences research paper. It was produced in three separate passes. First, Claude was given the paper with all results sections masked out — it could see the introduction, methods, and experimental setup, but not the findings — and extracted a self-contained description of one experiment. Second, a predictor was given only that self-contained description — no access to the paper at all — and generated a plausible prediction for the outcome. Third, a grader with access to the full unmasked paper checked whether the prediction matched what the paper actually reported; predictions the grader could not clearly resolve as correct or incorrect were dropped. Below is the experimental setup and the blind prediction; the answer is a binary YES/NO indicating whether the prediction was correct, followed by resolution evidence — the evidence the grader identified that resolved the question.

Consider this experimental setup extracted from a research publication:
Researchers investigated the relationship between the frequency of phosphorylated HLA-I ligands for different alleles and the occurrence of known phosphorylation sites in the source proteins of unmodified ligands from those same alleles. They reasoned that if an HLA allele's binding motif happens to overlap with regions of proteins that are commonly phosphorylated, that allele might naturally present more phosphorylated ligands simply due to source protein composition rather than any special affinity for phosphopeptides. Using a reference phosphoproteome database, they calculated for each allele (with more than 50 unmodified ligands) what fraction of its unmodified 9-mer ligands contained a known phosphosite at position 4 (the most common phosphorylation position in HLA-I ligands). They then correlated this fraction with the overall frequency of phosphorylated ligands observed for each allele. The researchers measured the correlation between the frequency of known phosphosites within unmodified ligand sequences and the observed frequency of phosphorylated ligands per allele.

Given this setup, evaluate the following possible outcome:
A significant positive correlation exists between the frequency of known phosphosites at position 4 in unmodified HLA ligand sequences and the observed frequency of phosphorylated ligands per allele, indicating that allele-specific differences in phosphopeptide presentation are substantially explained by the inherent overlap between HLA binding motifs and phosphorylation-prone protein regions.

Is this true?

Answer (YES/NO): YES